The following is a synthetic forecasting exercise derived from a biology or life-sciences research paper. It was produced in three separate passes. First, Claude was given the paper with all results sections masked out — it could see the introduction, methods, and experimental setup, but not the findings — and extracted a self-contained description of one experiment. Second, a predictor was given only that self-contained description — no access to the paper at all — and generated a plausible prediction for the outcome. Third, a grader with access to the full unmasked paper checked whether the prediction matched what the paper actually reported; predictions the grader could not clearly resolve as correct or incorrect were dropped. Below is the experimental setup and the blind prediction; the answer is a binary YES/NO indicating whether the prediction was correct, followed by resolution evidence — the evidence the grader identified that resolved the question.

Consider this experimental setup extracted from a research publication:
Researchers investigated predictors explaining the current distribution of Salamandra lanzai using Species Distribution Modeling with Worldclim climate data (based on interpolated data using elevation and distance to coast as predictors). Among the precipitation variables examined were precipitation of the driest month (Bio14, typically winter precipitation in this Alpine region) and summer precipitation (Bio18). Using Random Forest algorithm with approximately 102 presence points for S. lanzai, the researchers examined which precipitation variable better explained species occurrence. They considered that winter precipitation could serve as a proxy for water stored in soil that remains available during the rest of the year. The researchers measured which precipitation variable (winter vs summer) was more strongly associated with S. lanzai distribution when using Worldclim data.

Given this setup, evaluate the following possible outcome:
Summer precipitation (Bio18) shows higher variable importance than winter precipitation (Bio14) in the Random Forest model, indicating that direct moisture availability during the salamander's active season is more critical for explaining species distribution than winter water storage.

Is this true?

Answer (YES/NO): NO